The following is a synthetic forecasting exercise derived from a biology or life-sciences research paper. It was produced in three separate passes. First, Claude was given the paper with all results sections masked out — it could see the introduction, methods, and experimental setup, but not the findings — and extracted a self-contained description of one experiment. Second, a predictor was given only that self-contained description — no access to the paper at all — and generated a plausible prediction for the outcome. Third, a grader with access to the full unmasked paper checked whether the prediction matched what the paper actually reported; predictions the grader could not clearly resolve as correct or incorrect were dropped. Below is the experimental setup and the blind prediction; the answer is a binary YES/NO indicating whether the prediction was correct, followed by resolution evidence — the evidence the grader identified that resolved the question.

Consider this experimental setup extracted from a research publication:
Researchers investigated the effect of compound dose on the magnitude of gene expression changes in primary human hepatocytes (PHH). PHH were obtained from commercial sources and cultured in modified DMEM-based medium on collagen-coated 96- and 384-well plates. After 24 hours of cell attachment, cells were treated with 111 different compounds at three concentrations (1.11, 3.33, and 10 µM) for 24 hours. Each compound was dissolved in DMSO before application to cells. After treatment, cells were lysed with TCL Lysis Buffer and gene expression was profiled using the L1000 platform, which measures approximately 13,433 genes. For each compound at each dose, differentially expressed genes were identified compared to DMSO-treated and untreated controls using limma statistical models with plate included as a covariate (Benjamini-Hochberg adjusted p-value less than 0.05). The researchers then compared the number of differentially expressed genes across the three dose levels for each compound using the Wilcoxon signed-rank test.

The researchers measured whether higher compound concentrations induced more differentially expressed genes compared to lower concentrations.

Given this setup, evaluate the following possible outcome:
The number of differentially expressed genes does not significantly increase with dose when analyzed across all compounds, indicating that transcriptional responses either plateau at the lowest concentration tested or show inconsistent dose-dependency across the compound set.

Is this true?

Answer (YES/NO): NO